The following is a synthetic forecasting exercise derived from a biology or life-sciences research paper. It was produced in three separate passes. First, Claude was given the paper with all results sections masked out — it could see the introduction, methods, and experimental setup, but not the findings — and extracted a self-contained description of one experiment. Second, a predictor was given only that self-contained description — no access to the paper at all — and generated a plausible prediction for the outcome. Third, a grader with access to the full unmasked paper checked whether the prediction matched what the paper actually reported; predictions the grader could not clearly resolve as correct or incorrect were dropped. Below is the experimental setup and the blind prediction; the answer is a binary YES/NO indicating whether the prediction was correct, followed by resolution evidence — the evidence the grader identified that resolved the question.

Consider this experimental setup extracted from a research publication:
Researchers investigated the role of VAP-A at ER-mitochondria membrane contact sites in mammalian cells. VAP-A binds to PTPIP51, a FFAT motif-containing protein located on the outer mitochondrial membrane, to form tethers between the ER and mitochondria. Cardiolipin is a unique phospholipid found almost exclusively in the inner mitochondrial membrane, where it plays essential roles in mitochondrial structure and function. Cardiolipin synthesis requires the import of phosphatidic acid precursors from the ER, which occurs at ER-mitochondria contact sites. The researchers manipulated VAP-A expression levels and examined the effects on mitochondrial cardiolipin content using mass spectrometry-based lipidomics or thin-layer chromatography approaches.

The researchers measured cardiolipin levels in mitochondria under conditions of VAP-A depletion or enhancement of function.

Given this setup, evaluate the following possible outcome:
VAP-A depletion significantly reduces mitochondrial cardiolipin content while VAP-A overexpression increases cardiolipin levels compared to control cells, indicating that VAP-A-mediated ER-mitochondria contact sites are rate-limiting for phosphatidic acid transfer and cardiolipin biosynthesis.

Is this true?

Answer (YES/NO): NO